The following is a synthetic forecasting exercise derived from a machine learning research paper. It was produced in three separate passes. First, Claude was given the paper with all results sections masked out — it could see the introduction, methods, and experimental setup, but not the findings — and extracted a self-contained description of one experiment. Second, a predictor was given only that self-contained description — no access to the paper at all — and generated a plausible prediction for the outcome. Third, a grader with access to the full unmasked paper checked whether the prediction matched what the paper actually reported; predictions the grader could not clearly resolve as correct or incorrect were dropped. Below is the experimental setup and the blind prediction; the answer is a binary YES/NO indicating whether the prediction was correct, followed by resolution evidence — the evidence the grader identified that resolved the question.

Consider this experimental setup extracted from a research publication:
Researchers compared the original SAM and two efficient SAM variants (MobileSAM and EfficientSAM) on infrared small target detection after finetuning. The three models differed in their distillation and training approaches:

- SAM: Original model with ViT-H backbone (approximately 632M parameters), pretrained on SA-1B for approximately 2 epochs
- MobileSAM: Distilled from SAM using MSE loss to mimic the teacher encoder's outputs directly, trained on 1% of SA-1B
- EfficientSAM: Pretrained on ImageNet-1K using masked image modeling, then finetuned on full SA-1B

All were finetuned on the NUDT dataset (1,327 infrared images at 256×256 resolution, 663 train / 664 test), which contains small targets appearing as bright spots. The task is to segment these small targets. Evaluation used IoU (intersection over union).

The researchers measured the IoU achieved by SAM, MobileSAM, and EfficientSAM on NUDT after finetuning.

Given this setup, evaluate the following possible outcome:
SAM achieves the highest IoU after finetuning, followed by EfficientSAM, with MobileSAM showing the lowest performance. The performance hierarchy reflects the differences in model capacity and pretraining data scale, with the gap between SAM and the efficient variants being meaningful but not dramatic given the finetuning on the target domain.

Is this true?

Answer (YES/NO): YES